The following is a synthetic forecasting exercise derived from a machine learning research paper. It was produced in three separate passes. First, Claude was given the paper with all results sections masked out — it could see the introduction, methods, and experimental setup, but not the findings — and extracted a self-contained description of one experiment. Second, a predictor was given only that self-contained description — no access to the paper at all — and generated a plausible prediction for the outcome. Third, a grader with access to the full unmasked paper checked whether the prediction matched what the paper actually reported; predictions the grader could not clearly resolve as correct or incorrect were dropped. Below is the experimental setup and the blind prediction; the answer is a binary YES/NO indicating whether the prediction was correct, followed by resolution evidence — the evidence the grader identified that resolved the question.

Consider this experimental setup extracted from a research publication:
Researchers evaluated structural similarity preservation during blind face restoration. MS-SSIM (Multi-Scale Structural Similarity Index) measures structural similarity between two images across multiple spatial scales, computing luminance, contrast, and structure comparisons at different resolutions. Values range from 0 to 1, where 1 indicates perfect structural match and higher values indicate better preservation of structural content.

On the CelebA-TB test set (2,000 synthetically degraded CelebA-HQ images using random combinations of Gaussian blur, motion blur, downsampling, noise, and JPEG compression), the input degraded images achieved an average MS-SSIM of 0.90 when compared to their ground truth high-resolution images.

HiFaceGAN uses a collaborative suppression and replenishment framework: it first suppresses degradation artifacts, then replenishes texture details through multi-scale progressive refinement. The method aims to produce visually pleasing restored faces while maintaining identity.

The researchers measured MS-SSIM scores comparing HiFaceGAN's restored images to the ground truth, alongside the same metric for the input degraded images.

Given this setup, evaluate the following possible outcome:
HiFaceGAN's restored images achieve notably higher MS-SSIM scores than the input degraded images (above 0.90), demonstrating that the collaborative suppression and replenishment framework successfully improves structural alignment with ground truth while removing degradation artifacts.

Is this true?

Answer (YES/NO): NO